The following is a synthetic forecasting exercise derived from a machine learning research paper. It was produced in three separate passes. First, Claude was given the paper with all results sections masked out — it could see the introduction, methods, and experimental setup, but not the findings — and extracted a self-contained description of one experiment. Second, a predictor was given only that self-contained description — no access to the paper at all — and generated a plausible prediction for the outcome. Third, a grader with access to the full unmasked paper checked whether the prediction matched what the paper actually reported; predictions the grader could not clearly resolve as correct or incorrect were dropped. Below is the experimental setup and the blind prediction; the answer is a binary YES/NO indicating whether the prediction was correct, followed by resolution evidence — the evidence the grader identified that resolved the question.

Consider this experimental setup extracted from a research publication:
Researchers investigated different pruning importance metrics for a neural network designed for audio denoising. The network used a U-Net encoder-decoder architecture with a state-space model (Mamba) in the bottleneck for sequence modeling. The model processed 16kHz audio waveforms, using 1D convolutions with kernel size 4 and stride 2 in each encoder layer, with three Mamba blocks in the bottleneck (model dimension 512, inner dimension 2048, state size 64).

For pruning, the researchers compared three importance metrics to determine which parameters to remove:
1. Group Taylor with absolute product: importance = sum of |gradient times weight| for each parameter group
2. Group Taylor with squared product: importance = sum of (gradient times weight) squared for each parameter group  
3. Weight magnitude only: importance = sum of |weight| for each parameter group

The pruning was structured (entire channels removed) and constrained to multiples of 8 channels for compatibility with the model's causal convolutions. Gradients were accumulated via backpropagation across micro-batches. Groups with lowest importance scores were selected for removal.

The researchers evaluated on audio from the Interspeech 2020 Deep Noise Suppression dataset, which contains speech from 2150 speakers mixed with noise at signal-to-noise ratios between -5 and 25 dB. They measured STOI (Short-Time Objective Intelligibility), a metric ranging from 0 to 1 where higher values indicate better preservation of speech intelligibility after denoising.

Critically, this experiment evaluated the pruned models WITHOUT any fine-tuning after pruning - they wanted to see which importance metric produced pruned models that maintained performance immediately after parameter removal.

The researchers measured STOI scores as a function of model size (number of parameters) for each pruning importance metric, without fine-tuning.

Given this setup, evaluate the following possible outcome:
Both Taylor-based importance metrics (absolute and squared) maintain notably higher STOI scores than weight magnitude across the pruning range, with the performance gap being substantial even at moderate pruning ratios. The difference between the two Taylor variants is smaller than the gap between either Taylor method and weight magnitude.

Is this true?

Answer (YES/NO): YES